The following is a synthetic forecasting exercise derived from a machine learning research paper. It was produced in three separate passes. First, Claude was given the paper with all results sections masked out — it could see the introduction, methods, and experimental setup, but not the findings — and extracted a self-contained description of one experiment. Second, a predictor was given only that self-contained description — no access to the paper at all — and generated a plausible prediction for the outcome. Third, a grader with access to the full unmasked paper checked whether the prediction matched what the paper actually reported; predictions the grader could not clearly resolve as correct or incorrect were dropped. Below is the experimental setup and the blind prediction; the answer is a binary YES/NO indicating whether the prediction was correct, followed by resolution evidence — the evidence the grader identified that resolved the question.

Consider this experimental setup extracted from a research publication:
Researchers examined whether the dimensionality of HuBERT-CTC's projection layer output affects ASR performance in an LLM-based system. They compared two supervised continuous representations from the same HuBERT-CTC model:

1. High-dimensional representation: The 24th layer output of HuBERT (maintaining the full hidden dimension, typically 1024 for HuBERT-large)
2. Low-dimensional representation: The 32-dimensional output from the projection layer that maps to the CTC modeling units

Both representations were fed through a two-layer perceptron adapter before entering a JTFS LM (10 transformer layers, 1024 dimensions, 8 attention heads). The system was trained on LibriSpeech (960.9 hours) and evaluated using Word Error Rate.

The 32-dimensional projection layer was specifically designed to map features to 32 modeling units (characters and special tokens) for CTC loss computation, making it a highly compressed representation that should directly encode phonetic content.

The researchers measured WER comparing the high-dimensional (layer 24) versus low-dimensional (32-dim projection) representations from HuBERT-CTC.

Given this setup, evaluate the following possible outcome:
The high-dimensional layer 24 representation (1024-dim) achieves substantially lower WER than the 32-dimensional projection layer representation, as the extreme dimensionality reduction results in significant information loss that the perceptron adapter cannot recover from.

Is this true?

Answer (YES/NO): YES